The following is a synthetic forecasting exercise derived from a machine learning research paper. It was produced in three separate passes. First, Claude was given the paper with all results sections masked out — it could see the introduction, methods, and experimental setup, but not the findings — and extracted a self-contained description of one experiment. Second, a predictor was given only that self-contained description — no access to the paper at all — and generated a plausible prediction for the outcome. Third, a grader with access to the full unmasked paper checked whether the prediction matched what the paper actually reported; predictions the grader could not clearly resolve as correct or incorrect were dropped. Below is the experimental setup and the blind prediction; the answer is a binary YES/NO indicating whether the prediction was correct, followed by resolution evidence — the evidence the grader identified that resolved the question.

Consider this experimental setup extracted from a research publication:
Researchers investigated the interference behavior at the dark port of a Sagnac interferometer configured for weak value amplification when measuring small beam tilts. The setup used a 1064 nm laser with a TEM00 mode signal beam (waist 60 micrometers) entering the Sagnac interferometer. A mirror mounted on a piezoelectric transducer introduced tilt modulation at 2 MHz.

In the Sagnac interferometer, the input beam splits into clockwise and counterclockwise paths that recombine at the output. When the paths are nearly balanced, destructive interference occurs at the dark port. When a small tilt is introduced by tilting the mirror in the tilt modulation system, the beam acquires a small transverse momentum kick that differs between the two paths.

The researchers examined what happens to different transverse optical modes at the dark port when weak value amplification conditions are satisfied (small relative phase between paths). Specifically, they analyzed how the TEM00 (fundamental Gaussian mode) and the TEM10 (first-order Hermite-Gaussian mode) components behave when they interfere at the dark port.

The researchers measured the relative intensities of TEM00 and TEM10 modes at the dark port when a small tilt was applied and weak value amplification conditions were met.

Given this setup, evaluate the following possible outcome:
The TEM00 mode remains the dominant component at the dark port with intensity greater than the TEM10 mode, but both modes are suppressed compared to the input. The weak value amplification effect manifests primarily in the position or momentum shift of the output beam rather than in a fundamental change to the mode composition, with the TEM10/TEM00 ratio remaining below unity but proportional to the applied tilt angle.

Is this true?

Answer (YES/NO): NO